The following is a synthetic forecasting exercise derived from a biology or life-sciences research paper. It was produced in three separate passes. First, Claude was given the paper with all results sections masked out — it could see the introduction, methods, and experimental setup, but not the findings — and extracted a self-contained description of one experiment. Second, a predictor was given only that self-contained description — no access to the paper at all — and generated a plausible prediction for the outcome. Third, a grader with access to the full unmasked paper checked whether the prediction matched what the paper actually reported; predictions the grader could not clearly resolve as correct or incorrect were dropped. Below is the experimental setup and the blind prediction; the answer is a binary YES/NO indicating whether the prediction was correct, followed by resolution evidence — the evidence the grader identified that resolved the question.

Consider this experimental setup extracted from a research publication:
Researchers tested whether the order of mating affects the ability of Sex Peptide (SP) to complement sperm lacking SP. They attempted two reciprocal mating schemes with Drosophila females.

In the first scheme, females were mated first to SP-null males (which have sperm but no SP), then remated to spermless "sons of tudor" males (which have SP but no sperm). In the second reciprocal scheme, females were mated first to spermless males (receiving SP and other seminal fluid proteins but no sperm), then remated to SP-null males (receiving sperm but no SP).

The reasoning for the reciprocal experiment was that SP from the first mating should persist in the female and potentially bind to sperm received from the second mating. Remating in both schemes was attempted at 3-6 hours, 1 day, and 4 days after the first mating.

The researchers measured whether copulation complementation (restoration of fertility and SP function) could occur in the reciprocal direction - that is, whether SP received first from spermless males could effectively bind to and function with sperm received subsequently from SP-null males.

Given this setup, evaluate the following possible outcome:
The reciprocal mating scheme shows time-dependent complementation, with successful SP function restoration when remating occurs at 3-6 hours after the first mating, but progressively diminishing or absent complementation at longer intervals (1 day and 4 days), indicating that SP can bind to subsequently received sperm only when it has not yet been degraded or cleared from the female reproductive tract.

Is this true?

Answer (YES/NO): NO